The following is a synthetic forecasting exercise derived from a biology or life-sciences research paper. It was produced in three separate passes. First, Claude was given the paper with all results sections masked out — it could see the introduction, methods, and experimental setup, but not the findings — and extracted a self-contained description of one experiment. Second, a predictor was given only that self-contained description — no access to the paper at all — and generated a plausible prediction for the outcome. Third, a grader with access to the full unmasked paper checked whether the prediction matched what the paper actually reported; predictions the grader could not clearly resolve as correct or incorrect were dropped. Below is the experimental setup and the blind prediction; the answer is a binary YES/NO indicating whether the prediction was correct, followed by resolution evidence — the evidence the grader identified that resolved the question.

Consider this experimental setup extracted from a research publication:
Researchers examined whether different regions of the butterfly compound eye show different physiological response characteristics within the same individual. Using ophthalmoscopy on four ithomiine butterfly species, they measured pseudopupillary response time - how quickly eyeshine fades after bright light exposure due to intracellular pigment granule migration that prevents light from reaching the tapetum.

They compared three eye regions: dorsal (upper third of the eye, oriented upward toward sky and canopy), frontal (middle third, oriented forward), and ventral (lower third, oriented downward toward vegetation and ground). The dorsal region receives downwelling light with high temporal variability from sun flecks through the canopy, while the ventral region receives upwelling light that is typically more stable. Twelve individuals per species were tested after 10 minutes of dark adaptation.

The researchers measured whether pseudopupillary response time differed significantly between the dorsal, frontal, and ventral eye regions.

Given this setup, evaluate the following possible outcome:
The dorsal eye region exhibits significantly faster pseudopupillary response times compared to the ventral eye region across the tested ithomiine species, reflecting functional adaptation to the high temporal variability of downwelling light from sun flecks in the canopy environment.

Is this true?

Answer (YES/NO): YES